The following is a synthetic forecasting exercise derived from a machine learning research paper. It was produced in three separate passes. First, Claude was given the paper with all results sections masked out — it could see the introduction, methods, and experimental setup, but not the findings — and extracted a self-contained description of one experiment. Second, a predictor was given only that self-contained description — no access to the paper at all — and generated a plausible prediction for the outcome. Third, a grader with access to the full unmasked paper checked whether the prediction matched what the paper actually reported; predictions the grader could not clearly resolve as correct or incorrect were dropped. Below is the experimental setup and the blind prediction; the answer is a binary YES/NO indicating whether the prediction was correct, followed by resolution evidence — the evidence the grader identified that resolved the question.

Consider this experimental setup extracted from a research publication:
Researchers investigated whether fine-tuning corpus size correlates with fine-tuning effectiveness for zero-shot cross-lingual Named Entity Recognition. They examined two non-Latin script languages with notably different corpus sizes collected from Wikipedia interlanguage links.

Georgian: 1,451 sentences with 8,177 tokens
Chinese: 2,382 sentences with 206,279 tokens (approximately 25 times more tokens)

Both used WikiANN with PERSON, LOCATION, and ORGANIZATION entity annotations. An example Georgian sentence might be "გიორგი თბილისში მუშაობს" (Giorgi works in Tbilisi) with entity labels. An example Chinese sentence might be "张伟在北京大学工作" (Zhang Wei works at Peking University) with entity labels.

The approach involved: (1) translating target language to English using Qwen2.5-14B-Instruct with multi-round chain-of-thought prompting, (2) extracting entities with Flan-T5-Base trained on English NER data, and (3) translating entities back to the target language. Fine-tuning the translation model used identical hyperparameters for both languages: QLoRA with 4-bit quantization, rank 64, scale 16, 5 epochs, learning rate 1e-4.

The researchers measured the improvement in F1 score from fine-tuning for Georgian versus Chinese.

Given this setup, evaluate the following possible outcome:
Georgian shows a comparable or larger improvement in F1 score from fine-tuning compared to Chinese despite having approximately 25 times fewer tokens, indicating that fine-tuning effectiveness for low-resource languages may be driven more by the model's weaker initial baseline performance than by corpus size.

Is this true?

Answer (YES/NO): NO